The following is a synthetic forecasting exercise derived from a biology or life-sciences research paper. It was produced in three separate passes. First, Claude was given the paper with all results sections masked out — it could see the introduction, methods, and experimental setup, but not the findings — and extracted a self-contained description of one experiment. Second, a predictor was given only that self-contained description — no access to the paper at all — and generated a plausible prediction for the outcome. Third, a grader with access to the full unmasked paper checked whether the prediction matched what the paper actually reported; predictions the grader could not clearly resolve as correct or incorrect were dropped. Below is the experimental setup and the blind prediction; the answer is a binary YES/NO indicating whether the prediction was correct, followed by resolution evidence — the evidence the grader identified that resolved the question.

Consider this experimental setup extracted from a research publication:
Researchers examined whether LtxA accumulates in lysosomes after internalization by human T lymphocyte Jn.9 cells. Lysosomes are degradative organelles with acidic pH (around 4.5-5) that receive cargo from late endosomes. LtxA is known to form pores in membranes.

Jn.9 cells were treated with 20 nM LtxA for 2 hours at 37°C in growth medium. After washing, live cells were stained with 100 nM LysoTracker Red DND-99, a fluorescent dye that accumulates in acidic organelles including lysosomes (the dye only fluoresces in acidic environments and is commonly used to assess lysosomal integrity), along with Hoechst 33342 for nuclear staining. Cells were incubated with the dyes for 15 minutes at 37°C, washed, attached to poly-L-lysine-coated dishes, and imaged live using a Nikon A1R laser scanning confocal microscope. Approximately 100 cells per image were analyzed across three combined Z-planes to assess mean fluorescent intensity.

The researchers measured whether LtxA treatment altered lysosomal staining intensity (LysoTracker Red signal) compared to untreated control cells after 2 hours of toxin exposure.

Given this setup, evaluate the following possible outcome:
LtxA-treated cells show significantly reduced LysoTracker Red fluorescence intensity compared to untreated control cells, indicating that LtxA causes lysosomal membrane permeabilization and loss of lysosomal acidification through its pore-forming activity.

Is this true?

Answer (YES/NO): YES